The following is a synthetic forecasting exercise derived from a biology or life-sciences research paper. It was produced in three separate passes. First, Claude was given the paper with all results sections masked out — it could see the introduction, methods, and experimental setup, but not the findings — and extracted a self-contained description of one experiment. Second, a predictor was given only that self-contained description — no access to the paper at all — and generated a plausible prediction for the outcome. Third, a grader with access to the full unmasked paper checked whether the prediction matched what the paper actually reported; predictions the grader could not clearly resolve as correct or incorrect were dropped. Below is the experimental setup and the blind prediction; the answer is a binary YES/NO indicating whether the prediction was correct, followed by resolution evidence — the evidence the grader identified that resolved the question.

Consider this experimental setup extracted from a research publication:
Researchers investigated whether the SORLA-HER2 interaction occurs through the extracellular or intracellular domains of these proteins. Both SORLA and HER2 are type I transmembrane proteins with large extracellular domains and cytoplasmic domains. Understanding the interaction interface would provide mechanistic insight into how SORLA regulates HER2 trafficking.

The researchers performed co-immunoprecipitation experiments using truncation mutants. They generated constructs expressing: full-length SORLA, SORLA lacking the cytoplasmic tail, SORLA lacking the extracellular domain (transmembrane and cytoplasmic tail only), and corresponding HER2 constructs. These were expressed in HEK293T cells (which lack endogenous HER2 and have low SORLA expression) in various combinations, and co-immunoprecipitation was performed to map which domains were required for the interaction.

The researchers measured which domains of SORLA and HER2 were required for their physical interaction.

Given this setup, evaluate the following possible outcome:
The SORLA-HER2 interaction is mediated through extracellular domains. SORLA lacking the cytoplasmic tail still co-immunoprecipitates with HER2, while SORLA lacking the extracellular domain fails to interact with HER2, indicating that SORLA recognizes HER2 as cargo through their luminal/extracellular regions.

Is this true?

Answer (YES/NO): YES